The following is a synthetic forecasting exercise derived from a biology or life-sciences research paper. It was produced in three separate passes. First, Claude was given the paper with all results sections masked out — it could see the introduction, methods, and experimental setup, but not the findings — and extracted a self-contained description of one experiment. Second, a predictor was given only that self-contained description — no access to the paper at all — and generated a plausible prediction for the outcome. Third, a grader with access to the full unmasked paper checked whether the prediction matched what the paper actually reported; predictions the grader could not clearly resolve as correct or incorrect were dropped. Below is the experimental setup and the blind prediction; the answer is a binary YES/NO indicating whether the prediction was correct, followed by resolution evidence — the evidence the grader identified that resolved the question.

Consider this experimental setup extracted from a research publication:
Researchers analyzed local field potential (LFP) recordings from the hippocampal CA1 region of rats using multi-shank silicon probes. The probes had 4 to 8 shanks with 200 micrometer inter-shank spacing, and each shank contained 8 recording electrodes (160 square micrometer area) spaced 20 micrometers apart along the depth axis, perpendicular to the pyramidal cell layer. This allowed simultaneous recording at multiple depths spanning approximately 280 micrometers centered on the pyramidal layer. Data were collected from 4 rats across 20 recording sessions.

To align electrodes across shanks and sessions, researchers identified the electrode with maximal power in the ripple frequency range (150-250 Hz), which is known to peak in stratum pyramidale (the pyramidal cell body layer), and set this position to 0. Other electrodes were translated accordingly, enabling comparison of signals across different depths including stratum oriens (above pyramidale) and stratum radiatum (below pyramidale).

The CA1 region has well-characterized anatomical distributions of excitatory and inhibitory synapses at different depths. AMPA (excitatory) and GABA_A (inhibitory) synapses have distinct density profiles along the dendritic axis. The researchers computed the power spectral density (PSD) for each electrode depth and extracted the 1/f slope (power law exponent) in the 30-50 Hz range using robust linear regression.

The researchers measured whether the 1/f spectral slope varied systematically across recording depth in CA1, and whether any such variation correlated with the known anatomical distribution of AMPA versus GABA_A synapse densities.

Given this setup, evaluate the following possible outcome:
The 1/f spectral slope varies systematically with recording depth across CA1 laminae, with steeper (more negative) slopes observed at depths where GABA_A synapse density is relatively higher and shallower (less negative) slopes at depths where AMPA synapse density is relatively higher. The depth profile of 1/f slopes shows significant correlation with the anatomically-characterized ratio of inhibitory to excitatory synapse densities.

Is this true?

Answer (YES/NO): YES